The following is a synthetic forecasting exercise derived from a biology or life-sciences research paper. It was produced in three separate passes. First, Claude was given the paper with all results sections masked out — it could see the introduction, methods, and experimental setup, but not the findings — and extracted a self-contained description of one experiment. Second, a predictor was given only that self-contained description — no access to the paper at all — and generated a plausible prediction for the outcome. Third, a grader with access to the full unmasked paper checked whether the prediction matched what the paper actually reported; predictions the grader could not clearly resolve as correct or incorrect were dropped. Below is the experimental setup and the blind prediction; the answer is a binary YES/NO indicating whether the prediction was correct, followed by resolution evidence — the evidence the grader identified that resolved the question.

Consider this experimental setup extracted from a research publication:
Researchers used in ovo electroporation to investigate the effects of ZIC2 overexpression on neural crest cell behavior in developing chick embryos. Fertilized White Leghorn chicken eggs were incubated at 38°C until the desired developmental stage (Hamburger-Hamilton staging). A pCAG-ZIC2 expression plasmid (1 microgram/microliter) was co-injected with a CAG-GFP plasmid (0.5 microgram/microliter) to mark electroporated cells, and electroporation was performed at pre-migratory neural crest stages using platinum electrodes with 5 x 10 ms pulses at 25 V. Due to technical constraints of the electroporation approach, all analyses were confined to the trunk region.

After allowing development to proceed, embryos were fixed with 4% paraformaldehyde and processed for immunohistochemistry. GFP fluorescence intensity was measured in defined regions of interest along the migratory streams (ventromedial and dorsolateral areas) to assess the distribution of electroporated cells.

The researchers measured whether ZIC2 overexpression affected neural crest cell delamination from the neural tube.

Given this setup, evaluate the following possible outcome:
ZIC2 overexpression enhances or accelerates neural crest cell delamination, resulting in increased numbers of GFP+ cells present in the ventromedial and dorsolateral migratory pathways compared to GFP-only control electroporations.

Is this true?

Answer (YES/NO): YES